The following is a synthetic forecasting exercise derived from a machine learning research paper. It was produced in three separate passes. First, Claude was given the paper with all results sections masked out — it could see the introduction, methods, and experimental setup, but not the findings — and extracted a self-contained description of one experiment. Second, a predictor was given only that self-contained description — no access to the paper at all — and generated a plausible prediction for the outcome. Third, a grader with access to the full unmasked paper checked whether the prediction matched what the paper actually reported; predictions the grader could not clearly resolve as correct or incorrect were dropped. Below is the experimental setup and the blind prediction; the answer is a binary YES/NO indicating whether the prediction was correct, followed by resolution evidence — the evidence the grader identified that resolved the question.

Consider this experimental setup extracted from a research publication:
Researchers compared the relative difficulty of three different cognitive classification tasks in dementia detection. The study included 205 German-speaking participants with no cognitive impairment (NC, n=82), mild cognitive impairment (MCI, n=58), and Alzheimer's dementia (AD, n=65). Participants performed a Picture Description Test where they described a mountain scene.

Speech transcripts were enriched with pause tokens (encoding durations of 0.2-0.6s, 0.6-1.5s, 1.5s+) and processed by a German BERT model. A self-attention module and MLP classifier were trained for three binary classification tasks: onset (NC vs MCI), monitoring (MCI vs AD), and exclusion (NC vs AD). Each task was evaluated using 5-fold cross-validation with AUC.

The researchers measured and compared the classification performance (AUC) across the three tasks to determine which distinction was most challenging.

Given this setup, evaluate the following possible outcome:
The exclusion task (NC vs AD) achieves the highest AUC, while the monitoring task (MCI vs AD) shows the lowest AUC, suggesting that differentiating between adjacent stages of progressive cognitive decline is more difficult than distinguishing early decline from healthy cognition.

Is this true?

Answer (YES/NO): NO